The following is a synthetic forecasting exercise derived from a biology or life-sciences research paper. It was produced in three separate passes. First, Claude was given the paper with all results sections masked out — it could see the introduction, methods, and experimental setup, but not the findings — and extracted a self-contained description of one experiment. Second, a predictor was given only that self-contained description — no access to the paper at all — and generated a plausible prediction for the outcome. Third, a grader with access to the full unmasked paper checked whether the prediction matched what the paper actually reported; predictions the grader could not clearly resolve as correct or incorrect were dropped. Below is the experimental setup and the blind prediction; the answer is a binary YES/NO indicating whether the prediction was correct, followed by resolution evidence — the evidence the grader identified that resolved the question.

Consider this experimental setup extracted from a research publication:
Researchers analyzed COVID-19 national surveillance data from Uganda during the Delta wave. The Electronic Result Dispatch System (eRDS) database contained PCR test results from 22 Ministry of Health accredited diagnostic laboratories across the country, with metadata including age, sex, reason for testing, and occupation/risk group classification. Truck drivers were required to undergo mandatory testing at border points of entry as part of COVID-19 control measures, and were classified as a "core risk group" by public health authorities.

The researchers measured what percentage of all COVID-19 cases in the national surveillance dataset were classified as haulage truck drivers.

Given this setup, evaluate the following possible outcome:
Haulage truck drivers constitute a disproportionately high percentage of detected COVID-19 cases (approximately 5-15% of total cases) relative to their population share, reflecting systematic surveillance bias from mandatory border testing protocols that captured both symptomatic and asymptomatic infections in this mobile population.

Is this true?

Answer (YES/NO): NO